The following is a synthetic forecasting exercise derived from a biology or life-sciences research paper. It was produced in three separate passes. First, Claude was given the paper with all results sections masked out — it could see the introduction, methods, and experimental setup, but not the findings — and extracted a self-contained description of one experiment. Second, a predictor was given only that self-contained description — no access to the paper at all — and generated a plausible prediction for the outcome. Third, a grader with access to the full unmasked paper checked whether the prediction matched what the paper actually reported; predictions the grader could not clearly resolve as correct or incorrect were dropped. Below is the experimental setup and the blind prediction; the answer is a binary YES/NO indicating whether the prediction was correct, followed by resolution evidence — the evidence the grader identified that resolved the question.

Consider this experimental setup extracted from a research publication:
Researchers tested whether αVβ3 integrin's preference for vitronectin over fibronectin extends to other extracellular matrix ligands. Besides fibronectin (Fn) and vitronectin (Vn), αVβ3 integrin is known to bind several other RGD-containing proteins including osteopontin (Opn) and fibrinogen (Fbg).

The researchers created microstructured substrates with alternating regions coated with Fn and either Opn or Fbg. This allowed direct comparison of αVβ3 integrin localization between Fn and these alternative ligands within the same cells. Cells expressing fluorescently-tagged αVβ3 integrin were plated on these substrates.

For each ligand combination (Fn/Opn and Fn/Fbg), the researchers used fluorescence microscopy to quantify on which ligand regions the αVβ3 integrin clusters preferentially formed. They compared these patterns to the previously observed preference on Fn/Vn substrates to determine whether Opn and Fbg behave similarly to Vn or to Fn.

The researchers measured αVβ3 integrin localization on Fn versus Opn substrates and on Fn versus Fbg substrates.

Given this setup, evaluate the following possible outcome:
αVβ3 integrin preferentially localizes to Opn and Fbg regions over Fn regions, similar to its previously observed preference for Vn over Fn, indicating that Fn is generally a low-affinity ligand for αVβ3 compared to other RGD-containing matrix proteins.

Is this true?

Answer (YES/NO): YES